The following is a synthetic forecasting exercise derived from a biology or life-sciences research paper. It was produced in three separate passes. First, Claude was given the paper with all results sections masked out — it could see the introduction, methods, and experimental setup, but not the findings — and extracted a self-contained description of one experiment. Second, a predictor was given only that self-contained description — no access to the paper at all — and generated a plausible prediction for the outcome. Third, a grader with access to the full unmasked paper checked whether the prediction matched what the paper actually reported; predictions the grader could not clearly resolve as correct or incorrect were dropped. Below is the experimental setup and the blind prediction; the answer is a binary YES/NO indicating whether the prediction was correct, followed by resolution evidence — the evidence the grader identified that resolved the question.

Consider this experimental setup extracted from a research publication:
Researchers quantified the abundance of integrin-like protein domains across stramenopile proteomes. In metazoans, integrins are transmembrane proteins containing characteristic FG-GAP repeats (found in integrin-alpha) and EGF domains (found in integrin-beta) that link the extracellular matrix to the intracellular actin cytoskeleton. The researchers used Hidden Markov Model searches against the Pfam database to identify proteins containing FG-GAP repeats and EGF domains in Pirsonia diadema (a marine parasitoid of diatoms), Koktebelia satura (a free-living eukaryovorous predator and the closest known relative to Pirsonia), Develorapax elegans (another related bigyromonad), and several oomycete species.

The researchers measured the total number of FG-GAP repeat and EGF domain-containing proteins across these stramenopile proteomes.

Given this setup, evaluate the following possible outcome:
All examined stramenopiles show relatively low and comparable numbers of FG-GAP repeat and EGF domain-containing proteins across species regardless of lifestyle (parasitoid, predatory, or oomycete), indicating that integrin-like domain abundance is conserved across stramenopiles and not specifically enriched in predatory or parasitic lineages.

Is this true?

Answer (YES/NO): NO